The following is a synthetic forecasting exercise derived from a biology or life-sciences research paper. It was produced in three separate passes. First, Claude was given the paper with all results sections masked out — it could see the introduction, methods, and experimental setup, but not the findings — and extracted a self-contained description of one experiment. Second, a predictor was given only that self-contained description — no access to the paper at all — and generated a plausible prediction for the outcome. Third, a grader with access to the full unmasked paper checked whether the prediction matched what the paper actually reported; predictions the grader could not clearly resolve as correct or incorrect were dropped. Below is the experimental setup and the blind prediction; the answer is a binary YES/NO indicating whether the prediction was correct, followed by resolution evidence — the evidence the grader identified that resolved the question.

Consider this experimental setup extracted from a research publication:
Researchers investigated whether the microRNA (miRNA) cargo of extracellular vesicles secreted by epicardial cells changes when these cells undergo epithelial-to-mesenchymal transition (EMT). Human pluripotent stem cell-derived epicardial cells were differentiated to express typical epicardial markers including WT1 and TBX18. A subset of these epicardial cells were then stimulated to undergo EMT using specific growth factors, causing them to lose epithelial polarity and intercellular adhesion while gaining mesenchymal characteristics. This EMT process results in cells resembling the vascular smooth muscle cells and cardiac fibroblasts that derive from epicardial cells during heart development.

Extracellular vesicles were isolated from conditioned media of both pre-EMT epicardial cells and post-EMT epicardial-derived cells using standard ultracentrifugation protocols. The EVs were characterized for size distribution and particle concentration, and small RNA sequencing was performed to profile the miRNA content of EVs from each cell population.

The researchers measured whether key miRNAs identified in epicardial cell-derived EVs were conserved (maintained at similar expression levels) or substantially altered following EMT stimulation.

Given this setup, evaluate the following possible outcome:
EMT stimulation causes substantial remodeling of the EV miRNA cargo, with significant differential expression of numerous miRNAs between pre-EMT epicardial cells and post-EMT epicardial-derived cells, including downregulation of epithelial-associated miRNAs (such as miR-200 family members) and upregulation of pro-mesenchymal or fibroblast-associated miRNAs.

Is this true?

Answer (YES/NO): NO